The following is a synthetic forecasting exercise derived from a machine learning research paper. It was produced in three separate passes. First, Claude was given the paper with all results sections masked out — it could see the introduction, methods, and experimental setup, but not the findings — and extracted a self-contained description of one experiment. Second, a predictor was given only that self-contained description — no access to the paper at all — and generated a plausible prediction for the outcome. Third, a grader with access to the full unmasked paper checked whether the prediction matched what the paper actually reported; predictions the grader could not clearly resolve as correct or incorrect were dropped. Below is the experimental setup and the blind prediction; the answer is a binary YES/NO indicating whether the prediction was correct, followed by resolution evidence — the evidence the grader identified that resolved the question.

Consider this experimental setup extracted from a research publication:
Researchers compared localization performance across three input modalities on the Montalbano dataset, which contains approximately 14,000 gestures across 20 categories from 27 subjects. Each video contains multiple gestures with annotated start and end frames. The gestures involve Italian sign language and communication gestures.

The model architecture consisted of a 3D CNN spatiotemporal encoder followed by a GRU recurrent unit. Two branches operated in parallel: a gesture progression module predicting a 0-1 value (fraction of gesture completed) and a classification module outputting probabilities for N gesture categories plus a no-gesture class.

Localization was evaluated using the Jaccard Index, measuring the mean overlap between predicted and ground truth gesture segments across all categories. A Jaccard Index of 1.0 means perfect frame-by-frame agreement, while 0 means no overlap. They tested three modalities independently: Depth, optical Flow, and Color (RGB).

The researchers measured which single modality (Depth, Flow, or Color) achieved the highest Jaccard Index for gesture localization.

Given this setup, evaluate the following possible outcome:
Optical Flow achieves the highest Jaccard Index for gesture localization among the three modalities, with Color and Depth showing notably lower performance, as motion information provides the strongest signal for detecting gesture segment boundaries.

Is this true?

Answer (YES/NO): NO